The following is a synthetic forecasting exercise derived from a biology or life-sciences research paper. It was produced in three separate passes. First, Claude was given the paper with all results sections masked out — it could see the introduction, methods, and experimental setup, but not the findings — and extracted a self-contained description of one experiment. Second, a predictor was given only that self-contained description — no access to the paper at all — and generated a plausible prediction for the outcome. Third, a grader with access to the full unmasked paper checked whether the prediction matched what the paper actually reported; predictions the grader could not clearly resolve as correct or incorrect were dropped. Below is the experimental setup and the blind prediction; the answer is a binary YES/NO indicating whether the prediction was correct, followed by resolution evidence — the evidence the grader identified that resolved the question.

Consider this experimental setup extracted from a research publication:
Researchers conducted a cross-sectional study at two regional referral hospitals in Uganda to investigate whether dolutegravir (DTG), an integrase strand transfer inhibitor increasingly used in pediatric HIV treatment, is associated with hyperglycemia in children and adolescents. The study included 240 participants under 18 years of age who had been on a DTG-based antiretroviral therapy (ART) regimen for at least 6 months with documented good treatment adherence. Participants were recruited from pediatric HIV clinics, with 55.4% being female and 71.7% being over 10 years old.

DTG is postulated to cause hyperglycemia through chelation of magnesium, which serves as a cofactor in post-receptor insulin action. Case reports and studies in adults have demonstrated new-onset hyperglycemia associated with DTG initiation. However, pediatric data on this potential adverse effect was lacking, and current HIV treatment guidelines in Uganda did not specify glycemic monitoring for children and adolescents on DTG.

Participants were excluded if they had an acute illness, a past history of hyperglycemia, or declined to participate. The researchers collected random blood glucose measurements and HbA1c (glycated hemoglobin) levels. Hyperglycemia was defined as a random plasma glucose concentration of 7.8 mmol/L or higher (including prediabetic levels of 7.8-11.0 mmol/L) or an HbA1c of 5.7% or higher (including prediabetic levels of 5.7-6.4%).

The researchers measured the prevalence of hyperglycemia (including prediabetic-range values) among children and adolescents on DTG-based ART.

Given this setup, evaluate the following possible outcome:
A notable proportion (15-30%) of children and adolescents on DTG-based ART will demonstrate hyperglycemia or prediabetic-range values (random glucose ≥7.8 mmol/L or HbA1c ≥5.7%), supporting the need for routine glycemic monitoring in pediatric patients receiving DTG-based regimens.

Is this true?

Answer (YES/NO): YES